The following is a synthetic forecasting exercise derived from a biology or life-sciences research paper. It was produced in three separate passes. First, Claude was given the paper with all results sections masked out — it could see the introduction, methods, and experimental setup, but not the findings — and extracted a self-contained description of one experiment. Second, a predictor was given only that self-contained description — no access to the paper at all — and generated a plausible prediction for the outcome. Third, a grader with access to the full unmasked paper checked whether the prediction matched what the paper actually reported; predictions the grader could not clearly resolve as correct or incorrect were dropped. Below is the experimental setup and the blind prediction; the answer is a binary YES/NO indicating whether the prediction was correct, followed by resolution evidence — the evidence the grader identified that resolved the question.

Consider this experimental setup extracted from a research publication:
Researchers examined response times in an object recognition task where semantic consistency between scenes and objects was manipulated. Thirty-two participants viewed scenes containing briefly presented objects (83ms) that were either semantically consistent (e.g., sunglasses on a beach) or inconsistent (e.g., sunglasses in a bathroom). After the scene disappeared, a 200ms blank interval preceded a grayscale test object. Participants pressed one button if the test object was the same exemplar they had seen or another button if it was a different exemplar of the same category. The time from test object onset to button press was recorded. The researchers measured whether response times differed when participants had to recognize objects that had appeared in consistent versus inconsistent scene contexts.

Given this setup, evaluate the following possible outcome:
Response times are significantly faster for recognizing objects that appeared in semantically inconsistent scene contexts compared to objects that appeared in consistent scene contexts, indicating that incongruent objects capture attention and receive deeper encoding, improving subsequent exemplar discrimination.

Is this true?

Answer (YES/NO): NO